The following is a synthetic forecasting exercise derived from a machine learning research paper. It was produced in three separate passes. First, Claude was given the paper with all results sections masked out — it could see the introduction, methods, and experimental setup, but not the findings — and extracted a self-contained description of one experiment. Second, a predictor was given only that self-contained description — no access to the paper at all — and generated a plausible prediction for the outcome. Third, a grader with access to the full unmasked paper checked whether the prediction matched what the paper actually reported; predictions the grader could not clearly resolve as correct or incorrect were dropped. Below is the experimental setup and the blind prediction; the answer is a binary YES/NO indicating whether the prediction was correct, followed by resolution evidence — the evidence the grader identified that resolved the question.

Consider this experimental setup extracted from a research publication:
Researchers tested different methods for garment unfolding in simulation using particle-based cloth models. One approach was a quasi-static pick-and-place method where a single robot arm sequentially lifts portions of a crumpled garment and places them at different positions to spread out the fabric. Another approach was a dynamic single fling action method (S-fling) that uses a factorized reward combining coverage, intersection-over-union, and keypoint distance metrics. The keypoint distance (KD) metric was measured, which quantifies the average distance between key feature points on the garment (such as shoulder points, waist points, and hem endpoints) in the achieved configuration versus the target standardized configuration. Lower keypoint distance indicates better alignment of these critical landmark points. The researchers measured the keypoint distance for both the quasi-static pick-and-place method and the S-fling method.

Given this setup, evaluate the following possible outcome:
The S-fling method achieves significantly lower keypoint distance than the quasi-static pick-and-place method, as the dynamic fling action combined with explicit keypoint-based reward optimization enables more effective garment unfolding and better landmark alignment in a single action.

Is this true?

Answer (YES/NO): YES